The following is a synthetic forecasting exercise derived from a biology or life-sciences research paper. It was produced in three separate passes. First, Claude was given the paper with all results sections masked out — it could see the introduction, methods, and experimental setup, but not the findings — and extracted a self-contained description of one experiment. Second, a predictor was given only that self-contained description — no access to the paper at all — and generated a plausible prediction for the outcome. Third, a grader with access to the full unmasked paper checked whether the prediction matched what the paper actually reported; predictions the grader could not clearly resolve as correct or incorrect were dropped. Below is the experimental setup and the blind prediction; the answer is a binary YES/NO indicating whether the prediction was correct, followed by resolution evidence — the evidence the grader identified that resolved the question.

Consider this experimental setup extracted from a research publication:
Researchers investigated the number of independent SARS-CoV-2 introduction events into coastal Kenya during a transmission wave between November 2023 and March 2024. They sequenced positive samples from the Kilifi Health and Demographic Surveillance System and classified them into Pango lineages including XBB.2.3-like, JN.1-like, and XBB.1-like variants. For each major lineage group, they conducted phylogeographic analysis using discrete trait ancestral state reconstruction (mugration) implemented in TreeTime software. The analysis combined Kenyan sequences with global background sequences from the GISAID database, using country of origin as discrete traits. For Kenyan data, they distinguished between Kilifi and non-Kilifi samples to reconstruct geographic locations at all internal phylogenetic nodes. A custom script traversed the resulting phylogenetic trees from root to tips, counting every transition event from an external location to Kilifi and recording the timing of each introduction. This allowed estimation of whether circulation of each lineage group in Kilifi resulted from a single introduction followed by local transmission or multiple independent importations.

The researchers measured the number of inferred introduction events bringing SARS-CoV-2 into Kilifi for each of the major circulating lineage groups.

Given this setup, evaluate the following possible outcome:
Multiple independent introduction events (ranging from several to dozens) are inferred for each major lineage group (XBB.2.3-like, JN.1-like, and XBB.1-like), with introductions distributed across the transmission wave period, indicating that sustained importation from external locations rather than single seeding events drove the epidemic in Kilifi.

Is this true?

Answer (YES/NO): NO